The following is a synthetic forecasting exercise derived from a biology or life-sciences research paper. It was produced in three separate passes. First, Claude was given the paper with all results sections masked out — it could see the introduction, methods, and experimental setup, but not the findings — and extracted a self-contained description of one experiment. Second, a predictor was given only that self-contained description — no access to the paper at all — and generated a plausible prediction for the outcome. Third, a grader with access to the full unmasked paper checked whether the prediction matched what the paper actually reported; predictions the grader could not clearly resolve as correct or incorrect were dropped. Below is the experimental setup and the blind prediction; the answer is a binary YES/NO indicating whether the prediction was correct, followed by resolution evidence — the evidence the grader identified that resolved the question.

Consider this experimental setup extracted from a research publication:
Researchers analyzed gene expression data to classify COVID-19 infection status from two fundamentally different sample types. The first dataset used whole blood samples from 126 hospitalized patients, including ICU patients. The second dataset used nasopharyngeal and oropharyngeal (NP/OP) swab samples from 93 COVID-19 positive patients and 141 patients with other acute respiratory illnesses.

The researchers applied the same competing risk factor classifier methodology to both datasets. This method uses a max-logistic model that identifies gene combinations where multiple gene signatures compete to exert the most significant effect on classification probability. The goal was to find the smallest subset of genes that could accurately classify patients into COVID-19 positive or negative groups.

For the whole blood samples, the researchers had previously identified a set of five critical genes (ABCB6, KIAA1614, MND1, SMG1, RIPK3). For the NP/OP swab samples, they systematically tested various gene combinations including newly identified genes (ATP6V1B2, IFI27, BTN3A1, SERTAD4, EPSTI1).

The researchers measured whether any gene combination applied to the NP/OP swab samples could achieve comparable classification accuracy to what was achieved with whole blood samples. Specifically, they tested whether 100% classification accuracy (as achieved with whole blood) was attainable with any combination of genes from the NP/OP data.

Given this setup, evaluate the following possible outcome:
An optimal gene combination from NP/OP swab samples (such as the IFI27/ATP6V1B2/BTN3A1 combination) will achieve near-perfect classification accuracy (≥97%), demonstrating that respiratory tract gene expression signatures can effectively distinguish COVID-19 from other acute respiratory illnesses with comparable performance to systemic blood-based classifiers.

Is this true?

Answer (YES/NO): NO